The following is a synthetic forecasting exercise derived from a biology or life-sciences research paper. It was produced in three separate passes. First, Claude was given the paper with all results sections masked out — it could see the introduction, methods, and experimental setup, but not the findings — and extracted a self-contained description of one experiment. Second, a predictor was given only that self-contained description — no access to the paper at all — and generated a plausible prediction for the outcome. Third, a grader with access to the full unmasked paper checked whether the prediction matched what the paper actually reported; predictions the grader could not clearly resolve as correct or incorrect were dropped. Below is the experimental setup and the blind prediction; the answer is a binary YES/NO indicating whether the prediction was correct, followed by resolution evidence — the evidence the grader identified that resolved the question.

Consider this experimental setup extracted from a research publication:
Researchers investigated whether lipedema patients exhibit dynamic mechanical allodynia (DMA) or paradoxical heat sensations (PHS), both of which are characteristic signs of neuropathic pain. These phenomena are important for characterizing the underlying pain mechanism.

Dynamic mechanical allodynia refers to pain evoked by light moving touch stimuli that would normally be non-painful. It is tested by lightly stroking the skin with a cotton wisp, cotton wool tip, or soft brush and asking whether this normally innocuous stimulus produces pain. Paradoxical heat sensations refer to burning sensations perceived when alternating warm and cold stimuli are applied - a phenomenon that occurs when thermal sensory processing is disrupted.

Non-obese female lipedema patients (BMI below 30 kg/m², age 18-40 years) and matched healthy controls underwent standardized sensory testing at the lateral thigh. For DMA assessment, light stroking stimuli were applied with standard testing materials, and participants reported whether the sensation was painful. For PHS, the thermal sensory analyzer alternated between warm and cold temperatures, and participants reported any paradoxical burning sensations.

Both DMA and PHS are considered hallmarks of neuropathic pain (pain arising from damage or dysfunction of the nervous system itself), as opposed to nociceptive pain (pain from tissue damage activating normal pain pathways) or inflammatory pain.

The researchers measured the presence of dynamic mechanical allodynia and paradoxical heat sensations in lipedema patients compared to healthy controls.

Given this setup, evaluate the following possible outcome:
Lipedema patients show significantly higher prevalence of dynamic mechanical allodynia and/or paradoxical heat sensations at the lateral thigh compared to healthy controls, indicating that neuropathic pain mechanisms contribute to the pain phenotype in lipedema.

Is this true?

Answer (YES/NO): NO